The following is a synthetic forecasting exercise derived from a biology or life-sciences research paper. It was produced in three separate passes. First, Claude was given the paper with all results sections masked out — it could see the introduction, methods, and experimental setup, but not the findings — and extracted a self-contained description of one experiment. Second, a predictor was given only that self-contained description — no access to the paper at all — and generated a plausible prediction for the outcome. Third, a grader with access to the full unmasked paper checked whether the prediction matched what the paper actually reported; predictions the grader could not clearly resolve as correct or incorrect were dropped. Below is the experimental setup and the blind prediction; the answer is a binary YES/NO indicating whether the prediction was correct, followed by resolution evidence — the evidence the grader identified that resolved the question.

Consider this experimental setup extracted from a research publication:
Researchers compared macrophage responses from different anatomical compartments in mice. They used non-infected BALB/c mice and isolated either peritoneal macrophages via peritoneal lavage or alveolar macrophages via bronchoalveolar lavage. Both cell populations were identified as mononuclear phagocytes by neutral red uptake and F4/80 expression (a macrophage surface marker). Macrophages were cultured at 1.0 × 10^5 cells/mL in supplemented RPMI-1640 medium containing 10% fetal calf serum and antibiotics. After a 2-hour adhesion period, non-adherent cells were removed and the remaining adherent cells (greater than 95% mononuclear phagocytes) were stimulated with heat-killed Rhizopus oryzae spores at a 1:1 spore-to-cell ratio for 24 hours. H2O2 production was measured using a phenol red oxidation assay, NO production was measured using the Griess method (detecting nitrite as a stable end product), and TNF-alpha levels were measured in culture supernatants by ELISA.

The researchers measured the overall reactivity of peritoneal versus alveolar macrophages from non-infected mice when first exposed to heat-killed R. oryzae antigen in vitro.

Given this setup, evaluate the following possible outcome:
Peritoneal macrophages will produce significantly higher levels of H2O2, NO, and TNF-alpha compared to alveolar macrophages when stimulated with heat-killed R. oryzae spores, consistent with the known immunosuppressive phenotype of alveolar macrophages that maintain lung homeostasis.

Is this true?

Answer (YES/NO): NO